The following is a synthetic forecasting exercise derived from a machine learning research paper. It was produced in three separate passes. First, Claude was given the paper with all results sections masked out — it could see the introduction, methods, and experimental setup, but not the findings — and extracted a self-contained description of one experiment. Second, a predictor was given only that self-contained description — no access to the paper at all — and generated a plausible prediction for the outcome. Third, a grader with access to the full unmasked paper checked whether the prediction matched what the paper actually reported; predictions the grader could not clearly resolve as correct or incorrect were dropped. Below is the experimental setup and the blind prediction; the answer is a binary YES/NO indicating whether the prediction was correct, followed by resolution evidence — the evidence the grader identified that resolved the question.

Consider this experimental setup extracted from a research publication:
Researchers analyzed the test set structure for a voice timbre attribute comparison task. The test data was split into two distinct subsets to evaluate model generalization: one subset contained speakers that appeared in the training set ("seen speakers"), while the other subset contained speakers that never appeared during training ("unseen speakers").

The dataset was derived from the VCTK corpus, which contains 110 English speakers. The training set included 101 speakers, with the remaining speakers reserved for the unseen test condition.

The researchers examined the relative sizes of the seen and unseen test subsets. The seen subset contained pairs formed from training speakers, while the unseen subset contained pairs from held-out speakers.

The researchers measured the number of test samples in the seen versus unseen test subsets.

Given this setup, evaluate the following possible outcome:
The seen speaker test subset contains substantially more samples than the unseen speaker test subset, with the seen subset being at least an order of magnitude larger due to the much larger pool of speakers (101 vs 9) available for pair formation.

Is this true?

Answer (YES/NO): NO